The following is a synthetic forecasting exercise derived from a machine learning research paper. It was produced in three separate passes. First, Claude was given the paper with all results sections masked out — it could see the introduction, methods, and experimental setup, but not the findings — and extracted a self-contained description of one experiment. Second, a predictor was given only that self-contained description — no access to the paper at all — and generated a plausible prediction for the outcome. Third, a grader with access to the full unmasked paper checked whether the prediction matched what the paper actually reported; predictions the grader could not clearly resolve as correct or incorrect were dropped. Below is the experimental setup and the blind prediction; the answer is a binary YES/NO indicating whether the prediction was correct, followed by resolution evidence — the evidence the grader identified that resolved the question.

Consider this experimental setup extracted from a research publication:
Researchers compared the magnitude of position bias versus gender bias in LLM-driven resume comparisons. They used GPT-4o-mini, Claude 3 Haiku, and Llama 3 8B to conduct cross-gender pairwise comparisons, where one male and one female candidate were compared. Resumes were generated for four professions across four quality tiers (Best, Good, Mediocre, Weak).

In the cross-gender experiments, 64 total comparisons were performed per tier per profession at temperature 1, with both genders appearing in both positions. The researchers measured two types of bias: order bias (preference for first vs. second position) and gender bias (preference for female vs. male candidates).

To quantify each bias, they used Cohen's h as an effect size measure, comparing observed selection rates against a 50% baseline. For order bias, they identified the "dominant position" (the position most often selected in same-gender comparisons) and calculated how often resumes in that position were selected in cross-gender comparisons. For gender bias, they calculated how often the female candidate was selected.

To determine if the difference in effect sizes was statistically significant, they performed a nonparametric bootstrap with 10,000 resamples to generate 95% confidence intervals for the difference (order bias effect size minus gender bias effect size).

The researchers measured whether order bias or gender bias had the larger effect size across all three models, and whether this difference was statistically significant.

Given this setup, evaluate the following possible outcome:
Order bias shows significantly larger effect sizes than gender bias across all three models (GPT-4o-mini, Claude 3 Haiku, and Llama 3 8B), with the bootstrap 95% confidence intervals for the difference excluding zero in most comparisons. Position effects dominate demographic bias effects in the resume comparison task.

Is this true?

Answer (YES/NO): YES